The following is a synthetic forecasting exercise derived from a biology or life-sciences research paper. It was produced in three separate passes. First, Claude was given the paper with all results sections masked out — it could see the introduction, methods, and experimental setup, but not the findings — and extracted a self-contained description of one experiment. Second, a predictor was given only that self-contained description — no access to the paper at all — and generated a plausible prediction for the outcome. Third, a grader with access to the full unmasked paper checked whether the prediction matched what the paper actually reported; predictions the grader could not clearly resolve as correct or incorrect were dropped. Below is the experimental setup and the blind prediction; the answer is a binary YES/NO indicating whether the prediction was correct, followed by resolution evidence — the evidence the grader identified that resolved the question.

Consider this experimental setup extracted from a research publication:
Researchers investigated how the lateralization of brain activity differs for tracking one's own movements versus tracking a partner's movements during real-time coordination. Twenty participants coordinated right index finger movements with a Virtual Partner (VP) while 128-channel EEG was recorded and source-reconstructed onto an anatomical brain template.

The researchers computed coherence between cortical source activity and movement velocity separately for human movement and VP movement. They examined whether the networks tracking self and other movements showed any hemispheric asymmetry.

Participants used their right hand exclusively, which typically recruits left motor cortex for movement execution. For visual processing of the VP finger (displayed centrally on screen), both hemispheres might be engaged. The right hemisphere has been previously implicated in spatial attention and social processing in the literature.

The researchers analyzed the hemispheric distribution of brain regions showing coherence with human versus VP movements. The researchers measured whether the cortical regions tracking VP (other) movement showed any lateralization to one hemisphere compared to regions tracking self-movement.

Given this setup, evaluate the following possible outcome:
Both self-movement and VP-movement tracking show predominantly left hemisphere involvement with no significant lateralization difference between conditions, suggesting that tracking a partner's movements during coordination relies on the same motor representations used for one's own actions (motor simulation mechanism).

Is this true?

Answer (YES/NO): NO